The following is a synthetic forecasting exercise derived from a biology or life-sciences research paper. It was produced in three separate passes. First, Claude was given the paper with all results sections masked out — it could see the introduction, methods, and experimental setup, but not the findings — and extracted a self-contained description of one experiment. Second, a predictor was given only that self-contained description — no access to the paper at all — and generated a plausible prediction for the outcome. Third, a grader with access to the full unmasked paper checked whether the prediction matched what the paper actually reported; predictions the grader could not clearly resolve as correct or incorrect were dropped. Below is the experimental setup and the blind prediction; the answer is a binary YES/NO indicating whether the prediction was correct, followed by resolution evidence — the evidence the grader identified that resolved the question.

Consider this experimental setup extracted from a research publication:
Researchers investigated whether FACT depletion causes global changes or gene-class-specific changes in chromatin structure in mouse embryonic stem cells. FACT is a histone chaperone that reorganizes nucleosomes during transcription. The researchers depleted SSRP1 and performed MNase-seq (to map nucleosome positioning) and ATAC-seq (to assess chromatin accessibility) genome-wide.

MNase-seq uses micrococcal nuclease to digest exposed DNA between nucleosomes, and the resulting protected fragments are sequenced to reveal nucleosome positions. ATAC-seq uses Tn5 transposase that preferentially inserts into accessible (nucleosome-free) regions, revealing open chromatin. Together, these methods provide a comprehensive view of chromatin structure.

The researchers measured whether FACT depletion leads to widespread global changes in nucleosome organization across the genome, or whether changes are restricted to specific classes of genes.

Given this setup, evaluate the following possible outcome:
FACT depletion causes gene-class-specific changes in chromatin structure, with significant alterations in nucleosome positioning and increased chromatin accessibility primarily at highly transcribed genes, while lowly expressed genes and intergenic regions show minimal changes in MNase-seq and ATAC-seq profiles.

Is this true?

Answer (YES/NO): NO